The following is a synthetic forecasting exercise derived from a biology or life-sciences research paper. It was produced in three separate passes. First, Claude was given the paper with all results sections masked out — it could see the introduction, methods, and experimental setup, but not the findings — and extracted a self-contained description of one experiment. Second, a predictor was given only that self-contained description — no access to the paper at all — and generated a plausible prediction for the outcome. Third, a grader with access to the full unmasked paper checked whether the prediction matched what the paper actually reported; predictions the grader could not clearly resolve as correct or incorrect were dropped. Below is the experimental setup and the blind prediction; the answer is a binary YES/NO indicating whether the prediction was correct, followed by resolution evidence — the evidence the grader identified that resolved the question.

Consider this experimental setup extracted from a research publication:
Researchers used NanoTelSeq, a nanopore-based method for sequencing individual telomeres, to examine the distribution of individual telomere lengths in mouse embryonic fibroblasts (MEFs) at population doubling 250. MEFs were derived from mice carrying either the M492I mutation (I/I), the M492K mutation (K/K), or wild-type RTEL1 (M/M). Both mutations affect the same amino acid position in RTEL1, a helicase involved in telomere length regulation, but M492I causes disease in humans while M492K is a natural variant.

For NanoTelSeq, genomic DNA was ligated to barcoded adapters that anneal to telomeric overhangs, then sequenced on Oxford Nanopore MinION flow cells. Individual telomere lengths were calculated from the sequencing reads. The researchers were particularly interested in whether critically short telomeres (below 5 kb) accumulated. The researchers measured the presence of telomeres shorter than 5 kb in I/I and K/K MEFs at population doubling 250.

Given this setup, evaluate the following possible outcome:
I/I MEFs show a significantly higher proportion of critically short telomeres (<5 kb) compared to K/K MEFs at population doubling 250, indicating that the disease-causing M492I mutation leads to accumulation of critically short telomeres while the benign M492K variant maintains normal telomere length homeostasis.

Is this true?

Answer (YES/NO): NO